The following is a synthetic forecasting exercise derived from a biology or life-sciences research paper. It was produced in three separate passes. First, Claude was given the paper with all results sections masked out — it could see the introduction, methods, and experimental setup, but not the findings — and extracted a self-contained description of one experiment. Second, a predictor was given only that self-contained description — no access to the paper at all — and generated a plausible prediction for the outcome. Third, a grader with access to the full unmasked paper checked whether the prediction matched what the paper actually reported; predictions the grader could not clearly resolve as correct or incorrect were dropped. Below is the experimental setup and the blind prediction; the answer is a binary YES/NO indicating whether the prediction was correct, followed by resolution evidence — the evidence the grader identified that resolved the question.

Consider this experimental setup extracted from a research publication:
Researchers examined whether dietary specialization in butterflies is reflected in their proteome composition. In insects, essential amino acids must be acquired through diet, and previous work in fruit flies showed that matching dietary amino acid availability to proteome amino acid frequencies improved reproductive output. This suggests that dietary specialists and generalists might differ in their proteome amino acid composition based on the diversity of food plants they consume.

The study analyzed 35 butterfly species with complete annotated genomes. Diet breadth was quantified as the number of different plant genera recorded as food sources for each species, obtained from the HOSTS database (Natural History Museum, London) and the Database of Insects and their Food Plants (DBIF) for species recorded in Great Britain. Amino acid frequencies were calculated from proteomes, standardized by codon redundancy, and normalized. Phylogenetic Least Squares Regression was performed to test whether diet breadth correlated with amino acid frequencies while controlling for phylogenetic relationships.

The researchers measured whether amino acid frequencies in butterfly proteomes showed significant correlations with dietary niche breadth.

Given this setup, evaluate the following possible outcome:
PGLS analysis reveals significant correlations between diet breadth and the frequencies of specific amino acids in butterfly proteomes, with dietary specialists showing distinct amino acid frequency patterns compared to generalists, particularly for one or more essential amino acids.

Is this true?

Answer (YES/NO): NO